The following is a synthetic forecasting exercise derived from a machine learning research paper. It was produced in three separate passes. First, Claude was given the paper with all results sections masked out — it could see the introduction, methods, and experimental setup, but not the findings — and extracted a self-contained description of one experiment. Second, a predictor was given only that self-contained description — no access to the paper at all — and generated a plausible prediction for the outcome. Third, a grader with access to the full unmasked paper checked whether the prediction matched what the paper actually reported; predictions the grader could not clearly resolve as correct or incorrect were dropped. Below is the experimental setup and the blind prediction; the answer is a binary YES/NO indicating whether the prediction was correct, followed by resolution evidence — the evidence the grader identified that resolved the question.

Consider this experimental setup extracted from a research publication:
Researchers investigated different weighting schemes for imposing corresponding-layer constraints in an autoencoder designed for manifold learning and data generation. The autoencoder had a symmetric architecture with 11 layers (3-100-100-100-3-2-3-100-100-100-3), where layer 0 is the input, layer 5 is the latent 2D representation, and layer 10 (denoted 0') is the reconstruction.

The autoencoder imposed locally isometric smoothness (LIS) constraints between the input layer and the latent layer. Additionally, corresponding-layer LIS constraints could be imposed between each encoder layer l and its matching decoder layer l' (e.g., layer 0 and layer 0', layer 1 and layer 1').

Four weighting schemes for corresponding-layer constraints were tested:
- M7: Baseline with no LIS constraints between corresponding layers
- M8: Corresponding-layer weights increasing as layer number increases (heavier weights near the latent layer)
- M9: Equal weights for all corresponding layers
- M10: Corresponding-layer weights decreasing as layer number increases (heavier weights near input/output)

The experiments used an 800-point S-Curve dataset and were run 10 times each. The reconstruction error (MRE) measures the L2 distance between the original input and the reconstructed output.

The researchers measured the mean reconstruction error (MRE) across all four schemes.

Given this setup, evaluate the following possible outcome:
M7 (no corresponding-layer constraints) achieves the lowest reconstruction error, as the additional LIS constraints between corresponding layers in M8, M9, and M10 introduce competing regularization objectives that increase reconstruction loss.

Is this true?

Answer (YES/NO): NO